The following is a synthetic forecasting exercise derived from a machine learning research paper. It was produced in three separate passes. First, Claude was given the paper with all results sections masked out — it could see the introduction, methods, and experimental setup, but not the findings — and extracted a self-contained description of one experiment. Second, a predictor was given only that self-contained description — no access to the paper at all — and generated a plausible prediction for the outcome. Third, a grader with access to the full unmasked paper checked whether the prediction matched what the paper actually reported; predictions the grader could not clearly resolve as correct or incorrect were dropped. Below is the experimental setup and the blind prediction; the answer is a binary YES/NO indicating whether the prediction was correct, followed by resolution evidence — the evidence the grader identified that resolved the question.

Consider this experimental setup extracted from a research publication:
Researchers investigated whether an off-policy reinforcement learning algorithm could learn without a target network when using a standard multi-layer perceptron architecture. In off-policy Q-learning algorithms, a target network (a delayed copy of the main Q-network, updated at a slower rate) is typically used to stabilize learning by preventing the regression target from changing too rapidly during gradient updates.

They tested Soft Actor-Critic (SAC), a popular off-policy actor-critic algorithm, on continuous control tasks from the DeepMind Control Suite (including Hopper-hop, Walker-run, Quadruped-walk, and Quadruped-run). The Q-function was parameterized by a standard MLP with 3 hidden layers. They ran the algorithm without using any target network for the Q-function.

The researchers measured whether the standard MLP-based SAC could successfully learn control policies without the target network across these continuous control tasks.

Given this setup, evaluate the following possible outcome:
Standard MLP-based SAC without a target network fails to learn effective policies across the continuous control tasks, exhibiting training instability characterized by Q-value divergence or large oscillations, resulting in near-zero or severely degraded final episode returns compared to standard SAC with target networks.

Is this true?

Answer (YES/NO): YES